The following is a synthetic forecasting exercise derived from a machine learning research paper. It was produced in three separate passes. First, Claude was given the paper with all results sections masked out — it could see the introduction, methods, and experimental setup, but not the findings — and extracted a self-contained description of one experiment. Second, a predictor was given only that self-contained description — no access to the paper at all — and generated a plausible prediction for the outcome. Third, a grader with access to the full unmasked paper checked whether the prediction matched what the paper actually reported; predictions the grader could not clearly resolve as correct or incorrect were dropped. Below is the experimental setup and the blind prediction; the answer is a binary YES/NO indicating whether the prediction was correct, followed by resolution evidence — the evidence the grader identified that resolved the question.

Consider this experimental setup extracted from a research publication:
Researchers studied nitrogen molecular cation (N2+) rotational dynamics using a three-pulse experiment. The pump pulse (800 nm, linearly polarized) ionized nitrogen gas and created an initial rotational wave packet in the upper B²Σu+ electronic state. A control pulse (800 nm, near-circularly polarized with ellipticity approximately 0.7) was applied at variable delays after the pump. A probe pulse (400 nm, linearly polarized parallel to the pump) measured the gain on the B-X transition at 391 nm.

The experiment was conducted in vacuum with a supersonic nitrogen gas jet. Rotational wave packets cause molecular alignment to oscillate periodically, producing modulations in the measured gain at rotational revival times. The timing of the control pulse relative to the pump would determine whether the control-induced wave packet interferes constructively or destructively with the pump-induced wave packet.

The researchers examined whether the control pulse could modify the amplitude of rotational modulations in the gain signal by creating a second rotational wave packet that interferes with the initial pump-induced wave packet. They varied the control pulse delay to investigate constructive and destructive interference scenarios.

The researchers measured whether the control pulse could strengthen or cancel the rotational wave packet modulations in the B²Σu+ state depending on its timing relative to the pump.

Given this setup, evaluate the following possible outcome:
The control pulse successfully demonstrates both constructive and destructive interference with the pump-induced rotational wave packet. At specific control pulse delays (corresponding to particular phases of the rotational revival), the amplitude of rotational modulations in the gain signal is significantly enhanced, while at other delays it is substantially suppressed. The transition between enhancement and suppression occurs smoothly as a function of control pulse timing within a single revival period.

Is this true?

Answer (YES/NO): YES